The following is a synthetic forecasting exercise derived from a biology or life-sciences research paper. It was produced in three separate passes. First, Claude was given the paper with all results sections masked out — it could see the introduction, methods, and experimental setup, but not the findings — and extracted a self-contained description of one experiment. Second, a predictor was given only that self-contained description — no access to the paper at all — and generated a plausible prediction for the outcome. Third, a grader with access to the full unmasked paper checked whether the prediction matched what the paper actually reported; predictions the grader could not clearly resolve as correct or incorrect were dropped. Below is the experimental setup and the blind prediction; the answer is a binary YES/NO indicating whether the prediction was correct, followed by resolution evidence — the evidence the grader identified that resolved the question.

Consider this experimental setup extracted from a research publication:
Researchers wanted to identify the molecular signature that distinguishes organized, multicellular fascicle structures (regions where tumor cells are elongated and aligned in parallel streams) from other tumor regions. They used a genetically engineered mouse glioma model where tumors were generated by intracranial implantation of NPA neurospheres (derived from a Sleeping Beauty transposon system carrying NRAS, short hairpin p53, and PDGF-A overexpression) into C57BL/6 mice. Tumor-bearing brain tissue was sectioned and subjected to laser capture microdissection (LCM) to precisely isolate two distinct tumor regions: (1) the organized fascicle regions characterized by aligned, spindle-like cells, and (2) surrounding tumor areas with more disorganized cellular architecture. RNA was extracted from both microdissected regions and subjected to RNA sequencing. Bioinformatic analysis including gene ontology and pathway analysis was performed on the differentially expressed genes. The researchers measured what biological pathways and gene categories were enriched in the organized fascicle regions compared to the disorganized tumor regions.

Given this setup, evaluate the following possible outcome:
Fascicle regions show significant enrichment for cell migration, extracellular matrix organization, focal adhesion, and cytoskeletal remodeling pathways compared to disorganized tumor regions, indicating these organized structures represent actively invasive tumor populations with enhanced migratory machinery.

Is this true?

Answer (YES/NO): YES